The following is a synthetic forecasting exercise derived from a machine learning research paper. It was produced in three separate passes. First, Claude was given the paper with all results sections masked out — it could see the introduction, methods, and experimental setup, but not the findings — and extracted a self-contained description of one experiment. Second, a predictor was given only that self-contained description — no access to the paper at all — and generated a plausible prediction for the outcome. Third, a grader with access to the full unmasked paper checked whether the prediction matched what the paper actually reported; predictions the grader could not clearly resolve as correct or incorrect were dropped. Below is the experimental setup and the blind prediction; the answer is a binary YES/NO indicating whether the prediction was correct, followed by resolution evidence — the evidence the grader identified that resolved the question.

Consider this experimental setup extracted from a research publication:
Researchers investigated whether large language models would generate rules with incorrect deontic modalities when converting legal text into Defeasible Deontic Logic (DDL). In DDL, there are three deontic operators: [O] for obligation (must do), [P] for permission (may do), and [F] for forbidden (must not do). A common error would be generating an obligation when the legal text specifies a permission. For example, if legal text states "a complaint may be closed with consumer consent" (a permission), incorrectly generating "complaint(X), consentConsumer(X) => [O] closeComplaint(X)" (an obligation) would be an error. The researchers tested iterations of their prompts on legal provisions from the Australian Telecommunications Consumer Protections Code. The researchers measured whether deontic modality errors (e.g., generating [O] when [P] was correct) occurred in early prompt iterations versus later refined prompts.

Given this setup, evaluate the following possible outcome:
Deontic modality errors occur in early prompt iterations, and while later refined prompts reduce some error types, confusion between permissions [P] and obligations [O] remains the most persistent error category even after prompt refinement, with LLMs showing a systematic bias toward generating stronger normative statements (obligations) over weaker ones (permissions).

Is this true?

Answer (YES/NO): NO